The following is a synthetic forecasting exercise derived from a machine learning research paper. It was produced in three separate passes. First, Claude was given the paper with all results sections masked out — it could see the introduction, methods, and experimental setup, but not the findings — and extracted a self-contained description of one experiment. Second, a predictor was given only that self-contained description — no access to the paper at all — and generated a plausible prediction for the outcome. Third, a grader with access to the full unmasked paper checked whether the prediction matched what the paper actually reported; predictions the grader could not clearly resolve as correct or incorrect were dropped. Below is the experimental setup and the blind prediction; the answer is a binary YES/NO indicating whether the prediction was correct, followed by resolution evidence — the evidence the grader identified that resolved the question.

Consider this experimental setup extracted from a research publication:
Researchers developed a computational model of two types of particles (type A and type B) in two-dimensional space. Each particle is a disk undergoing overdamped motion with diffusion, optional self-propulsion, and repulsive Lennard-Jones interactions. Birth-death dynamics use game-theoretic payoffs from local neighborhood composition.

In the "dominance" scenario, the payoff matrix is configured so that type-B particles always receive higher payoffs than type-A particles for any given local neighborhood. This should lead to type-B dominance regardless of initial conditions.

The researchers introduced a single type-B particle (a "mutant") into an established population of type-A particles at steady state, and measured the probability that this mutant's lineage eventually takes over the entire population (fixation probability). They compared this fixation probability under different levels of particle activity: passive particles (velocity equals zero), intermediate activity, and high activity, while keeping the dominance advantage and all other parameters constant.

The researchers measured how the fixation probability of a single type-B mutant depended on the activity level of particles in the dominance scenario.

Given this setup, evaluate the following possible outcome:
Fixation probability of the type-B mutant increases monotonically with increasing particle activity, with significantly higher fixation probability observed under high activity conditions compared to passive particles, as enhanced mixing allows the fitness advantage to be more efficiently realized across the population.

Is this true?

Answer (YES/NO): NO